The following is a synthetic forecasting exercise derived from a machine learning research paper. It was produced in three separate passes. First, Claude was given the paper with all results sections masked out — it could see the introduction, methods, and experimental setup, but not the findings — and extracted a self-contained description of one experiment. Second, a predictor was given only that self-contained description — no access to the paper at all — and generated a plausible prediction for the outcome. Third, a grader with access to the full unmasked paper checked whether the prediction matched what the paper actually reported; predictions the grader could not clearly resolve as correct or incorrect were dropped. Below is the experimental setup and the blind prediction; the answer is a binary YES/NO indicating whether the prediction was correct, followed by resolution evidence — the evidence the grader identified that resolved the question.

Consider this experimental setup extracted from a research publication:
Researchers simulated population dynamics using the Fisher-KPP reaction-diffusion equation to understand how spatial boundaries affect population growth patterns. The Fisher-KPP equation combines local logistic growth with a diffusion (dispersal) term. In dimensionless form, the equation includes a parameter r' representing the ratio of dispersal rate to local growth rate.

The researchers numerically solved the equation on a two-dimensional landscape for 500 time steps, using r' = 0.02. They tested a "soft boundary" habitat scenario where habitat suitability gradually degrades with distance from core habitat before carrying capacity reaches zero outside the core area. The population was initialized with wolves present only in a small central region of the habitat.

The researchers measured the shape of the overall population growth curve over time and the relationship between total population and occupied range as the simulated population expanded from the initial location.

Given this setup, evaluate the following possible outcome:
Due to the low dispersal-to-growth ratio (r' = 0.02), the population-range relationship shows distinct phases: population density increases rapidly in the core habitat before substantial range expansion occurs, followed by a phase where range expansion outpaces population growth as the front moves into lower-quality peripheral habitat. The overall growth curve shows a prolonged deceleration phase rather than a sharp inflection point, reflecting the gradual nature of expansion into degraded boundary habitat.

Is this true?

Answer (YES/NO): NO